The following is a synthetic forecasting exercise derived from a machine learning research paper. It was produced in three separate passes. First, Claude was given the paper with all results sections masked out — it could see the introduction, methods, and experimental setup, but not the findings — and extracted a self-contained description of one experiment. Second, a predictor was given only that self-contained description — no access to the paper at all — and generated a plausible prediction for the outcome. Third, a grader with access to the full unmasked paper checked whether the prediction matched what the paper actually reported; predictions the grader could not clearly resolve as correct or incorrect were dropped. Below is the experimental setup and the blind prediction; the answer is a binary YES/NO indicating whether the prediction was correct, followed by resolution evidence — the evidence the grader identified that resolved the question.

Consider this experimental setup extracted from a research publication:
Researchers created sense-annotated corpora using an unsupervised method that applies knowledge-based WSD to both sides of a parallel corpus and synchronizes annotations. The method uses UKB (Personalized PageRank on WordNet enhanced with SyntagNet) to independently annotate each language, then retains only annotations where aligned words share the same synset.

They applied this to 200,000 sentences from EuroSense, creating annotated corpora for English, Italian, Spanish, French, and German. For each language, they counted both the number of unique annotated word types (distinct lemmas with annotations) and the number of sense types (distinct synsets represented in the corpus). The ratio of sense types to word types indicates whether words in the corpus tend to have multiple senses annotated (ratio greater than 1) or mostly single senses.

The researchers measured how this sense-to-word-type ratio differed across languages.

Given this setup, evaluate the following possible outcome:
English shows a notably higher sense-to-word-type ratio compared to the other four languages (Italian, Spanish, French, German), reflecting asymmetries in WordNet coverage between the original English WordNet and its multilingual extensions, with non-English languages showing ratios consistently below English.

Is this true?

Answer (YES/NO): NO